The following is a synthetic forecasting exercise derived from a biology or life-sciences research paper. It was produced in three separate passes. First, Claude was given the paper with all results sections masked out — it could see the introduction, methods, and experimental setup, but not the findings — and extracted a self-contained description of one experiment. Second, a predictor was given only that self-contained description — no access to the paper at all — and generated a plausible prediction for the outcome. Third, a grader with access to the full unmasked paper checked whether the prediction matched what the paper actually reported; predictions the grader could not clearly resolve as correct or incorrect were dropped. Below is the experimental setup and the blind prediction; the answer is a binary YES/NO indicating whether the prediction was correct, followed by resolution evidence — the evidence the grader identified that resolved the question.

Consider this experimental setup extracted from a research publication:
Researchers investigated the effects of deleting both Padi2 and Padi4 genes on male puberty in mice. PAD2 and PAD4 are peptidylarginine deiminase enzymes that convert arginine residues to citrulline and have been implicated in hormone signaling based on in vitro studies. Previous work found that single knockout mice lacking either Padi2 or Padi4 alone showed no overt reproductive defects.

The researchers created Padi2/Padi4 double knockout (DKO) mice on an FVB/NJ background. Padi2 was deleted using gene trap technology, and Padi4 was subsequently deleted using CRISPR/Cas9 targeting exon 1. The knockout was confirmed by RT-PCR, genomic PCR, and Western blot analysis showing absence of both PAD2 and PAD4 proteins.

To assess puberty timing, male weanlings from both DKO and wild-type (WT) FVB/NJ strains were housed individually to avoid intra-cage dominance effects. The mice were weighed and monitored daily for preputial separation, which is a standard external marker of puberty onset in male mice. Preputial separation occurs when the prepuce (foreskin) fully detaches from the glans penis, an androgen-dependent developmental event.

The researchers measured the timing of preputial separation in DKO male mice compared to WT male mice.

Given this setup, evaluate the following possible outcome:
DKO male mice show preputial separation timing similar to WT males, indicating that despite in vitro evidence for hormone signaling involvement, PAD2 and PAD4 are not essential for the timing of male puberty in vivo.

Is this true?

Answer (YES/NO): NO